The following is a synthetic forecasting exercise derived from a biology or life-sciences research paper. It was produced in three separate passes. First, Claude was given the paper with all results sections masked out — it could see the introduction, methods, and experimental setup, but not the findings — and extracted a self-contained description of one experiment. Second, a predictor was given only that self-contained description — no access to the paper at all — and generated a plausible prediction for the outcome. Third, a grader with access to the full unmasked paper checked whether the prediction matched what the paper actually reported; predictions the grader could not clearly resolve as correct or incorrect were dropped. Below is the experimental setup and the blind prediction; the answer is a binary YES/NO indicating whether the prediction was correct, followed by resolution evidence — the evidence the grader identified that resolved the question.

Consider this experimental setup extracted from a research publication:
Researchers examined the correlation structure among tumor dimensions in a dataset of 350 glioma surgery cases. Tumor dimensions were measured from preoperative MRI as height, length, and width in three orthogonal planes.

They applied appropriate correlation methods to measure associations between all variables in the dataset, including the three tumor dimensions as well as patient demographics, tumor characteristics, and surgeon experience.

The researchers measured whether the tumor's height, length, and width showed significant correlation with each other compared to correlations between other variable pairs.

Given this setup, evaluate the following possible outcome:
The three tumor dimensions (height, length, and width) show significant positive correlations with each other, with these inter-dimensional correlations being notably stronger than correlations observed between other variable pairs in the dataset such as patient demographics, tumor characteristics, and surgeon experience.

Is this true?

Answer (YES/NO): YES